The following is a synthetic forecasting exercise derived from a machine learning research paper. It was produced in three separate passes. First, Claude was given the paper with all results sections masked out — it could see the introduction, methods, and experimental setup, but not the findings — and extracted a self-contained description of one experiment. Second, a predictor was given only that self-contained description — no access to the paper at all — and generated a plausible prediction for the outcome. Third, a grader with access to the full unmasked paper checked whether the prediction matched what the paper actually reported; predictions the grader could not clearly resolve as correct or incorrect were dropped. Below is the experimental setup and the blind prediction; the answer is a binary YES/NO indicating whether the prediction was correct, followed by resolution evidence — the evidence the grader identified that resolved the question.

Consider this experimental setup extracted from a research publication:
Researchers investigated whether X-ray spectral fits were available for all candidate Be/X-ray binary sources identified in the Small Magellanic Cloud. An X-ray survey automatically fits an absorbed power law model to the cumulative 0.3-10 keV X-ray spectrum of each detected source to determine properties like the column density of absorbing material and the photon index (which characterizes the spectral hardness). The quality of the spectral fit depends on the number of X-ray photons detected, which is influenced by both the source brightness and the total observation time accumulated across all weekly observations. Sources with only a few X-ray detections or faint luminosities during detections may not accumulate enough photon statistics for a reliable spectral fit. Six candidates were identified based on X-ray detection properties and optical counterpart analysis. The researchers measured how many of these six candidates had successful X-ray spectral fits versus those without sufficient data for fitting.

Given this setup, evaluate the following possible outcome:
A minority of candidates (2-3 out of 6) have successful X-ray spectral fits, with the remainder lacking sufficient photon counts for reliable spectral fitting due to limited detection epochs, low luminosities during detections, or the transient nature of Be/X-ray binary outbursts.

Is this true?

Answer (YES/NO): YES